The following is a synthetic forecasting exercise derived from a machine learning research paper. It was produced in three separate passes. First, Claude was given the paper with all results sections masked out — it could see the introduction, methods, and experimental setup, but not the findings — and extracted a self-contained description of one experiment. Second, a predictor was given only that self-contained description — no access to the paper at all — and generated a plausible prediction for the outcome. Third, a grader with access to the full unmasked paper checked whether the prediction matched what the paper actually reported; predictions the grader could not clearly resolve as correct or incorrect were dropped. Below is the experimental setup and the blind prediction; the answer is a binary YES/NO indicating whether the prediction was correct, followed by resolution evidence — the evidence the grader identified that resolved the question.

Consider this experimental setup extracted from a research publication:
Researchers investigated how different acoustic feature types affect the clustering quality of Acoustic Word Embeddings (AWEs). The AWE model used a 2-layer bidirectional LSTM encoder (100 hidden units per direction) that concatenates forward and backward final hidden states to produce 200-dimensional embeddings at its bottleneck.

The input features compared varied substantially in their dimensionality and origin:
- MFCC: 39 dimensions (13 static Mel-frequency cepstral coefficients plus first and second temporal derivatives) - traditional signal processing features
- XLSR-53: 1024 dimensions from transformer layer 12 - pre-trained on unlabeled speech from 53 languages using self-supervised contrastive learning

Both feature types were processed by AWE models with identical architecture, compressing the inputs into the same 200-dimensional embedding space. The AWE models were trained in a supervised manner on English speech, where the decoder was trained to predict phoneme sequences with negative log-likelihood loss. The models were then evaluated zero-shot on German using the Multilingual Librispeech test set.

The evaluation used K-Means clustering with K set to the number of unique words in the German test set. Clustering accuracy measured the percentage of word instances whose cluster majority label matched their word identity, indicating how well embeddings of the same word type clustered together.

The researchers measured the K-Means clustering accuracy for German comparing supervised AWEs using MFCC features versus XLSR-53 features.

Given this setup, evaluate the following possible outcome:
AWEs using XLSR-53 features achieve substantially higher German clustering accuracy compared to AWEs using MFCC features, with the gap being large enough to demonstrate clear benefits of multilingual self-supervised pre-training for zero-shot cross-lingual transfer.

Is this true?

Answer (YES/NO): YES